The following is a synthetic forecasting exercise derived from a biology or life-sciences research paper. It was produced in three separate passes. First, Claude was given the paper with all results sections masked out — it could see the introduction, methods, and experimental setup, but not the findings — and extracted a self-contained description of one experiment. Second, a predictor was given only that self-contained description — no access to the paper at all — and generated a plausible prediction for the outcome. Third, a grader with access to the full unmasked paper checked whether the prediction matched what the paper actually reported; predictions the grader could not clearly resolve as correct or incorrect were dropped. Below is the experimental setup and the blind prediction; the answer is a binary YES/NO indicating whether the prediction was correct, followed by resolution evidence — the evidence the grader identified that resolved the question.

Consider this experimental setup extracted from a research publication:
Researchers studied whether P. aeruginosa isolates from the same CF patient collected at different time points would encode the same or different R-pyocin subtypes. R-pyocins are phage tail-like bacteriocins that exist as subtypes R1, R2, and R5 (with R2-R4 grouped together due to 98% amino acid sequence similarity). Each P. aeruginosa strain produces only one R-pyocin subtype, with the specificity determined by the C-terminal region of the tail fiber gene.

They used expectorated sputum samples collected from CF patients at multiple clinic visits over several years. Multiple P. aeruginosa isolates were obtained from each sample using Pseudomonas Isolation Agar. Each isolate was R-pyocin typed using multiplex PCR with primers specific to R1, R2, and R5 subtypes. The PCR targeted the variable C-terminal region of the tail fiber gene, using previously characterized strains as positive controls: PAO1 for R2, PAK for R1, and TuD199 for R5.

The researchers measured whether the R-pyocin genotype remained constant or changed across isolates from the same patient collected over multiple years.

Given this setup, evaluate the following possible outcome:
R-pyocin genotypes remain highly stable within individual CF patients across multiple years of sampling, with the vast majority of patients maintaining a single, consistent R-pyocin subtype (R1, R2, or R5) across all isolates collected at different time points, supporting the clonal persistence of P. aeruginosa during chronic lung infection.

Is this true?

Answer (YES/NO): YES